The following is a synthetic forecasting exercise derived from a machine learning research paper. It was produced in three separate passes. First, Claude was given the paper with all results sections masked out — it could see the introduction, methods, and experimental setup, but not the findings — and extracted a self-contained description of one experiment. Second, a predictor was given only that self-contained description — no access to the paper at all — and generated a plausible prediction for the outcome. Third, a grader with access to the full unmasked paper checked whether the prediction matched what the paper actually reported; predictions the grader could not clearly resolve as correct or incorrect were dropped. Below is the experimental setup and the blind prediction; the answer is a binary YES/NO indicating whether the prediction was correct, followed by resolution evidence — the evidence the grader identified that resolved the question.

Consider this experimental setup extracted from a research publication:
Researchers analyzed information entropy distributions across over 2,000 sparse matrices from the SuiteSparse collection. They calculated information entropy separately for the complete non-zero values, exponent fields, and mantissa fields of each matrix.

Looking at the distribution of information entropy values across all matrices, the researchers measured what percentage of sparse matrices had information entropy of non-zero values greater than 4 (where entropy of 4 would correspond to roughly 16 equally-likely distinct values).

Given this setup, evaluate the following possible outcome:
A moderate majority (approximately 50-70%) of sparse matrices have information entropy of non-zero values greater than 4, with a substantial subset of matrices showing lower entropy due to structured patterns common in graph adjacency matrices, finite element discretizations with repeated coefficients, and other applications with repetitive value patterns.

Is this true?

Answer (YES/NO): YES